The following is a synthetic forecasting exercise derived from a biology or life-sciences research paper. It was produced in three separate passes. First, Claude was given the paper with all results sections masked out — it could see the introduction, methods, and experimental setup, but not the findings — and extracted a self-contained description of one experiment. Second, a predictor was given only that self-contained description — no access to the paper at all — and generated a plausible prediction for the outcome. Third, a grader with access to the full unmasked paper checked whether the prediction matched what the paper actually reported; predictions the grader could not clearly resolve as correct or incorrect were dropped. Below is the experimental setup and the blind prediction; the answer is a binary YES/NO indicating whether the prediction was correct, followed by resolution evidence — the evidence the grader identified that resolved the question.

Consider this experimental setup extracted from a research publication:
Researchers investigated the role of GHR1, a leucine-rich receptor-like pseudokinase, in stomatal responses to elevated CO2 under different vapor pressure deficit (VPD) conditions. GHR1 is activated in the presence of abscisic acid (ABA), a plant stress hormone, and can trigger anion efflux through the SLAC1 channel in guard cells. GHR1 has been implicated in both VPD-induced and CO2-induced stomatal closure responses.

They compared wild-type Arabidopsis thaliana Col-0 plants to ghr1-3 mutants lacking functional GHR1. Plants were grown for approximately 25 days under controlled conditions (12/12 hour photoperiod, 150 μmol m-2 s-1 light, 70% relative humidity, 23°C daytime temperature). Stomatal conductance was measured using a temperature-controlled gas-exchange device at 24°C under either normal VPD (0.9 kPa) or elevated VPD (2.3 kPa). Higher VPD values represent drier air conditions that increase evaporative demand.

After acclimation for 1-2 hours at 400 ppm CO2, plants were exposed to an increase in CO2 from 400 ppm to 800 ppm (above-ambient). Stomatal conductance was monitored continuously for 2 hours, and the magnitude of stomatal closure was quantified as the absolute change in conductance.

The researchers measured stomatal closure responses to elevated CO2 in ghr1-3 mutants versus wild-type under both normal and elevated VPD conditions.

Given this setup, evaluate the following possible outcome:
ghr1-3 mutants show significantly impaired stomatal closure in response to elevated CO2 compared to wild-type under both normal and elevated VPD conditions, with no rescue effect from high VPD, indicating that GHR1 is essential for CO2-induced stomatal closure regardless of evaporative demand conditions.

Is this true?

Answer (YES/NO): YES